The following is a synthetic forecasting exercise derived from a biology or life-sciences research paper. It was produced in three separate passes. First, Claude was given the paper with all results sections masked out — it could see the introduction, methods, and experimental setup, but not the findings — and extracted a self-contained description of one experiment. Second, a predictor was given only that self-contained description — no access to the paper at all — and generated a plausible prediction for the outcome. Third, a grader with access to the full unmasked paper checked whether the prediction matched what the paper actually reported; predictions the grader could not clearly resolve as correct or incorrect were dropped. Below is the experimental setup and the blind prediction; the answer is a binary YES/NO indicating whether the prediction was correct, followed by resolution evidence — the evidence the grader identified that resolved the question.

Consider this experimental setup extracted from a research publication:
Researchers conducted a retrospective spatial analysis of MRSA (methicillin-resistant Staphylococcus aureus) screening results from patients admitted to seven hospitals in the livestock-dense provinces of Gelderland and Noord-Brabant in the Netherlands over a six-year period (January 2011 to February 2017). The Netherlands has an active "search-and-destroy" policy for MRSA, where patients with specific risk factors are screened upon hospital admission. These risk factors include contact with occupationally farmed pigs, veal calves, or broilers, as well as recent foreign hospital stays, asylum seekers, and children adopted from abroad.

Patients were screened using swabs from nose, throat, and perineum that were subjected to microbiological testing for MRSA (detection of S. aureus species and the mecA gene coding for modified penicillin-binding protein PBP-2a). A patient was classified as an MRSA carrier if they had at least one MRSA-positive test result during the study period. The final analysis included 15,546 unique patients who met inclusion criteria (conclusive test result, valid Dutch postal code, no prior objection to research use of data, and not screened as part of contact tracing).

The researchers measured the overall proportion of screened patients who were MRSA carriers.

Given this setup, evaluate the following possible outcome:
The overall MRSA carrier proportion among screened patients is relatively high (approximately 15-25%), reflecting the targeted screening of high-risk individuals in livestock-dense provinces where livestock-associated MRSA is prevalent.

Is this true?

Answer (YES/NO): NO